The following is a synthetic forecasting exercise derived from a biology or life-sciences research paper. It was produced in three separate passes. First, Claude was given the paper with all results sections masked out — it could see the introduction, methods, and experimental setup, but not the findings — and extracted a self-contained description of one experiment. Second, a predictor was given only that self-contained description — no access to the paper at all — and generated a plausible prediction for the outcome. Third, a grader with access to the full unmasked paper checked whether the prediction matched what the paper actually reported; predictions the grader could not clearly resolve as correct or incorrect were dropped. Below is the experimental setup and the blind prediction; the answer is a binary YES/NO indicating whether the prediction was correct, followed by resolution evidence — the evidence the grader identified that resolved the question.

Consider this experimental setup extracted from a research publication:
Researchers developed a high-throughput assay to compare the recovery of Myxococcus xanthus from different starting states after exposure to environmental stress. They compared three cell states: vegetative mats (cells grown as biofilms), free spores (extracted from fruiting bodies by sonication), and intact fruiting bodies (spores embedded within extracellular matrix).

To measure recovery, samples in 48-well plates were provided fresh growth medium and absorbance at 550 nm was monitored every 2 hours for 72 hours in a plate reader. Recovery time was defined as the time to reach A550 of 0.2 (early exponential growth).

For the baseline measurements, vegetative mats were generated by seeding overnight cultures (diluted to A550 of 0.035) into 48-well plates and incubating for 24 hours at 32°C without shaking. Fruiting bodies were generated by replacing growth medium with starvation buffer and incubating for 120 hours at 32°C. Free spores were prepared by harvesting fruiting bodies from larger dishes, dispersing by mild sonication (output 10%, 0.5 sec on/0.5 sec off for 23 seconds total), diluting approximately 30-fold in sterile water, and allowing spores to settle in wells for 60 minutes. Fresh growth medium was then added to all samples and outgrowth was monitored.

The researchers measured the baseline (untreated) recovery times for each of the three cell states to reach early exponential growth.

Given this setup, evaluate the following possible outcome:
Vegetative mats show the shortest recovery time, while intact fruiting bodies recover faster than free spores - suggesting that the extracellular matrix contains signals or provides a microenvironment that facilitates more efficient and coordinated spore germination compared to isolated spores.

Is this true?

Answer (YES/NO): YES